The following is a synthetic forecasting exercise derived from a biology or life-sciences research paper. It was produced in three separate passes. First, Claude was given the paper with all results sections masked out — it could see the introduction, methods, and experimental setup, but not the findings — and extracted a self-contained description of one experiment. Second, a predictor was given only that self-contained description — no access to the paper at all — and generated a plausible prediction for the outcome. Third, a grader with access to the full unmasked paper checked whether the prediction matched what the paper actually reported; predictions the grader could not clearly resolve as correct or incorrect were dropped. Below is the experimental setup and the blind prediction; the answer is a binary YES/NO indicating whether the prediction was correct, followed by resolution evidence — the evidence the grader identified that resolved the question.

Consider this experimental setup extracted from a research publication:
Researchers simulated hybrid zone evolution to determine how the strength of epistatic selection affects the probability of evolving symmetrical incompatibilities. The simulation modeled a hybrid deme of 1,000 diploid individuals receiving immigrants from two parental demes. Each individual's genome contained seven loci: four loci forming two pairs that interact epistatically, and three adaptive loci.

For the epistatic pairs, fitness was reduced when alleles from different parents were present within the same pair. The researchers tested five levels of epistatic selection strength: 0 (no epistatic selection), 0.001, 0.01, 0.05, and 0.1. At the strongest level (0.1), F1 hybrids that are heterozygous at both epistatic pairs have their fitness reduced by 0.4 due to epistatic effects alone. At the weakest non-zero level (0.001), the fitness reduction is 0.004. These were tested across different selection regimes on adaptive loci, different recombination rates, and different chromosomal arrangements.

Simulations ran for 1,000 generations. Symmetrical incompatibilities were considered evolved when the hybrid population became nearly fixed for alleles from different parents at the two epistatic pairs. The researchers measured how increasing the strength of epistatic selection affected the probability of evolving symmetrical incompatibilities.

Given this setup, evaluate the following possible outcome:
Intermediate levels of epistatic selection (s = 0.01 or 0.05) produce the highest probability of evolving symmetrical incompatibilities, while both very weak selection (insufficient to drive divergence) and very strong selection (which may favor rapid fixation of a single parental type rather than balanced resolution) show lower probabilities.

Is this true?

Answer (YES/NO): NO